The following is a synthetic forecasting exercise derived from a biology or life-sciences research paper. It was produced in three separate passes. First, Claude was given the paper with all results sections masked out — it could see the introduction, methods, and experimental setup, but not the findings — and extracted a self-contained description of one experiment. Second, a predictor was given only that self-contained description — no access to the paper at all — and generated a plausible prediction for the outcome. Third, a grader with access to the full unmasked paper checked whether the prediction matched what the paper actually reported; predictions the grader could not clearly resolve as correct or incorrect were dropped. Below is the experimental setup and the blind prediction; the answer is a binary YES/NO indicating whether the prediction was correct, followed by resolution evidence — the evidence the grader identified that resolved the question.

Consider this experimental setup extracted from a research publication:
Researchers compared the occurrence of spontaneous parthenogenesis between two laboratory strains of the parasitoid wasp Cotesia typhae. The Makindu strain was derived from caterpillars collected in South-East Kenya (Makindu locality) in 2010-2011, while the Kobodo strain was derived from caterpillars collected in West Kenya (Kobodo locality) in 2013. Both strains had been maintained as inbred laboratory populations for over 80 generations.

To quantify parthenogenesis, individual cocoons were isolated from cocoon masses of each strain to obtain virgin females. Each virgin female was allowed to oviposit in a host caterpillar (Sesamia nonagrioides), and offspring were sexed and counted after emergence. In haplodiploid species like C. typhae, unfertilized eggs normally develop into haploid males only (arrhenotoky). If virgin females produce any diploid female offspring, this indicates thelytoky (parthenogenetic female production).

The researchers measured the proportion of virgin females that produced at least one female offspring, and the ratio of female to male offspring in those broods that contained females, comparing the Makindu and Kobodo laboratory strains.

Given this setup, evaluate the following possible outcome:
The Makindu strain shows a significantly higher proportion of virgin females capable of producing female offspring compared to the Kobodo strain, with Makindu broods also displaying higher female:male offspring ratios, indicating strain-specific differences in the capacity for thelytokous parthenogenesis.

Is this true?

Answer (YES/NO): YES